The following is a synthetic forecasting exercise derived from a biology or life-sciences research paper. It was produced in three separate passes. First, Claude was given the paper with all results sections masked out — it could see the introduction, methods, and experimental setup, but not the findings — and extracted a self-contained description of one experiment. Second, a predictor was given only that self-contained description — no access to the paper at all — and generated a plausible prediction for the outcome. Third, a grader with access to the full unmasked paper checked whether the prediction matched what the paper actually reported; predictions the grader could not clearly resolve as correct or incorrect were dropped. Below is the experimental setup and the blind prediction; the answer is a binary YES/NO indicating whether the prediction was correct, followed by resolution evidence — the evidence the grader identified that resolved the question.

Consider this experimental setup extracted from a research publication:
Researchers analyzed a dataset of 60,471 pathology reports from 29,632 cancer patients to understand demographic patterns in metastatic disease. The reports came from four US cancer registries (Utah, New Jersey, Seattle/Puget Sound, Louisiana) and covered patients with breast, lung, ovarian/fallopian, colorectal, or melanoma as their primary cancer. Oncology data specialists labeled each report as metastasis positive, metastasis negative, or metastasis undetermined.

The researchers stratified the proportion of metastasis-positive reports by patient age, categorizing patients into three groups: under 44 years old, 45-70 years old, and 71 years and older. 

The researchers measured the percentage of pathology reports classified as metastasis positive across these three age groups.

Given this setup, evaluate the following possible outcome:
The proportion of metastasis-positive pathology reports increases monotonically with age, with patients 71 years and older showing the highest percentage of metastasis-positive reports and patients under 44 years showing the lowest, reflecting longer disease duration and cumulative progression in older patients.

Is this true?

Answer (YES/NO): NO